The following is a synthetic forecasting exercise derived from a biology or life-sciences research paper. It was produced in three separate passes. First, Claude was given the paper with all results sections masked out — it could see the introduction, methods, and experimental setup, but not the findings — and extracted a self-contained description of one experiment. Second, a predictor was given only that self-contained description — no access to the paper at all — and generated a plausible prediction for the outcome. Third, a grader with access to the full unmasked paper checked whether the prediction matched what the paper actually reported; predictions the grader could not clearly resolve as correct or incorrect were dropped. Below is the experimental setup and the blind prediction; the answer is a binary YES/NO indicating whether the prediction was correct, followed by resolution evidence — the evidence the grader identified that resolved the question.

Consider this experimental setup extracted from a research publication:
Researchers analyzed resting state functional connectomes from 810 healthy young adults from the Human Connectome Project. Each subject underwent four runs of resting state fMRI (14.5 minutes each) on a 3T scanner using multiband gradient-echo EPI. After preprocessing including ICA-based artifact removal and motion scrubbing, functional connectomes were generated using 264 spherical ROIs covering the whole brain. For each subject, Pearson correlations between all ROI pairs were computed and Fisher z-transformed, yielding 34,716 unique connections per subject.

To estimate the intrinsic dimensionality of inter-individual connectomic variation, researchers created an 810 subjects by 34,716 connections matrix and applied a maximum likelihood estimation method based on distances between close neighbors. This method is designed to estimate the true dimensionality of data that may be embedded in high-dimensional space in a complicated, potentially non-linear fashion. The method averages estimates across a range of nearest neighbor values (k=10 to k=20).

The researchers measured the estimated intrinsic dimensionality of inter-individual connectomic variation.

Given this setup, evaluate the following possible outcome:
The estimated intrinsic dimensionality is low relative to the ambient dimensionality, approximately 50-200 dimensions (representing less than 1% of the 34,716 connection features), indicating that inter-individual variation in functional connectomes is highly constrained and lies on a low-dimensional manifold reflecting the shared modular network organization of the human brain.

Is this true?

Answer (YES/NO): YES